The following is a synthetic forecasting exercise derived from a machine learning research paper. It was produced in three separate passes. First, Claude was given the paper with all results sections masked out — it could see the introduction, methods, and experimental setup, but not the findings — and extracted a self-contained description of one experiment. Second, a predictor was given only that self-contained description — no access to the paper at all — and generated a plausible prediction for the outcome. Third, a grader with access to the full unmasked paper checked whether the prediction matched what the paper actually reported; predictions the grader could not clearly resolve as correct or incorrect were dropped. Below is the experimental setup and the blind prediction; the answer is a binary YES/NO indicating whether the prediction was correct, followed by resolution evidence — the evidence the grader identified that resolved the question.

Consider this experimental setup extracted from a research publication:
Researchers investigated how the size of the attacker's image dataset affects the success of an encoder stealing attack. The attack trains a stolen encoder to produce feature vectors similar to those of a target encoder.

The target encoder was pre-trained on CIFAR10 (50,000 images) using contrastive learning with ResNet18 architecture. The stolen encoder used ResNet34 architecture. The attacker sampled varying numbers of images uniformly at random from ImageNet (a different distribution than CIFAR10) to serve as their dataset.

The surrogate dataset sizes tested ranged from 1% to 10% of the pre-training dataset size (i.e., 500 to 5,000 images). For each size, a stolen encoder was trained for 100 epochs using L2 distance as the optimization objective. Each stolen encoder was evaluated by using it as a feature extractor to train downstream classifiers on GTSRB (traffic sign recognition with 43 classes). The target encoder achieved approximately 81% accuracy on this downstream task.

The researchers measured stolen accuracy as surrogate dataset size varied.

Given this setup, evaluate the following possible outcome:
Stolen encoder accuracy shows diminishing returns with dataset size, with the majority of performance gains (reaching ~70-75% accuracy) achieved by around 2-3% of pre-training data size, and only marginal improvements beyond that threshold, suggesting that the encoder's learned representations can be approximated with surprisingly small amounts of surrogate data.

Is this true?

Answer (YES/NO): NO